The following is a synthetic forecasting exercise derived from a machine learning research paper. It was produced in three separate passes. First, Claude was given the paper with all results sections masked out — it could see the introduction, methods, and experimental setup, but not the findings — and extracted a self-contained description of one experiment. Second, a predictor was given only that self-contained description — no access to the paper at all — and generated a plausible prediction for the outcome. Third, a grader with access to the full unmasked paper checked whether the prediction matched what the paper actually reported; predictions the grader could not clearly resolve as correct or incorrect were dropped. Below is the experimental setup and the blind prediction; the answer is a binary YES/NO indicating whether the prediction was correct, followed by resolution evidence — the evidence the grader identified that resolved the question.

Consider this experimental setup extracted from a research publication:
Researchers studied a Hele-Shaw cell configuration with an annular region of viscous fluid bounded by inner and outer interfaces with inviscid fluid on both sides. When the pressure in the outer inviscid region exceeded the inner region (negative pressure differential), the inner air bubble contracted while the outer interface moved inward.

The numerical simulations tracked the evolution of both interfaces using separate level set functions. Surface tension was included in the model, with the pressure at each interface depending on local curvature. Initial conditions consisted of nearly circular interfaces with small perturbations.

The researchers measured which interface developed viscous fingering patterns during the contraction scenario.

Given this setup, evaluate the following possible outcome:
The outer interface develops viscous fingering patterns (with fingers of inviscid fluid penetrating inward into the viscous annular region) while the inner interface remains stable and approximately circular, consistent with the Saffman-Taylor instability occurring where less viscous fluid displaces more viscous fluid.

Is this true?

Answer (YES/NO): YES